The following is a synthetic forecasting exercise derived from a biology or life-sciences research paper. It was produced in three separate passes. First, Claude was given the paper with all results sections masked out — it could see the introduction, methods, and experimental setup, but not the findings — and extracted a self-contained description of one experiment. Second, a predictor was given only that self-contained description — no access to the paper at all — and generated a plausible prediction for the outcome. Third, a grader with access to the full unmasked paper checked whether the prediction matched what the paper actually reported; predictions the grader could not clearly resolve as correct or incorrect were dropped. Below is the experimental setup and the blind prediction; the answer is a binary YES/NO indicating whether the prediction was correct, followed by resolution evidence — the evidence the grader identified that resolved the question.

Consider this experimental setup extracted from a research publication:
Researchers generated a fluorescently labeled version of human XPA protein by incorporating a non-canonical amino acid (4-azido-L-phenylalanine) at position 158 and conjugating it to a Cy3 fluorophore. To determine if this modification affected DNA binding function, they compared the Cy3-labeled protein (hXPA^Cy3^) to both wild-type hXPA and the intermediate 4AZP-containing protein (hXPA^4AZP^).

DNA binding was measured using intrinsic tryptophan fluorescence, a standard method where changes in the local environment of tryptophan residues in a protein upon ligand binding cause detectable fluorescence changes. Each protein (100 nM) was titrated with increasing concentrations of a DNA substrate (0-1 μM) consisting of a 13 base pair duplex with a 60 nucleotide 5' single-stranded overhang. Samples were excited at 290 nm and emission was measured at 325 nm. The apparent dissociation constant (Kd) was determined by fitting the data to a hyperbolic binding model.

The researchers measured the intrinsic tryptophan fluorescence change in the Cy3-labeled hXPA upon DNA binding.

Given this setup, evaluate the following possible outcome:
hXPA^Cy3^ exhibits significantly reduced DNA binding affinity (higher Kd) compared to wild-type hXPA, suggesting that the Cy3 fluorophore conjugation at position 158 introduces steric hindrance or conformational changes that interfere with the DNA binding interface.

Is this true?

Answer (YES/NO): NO